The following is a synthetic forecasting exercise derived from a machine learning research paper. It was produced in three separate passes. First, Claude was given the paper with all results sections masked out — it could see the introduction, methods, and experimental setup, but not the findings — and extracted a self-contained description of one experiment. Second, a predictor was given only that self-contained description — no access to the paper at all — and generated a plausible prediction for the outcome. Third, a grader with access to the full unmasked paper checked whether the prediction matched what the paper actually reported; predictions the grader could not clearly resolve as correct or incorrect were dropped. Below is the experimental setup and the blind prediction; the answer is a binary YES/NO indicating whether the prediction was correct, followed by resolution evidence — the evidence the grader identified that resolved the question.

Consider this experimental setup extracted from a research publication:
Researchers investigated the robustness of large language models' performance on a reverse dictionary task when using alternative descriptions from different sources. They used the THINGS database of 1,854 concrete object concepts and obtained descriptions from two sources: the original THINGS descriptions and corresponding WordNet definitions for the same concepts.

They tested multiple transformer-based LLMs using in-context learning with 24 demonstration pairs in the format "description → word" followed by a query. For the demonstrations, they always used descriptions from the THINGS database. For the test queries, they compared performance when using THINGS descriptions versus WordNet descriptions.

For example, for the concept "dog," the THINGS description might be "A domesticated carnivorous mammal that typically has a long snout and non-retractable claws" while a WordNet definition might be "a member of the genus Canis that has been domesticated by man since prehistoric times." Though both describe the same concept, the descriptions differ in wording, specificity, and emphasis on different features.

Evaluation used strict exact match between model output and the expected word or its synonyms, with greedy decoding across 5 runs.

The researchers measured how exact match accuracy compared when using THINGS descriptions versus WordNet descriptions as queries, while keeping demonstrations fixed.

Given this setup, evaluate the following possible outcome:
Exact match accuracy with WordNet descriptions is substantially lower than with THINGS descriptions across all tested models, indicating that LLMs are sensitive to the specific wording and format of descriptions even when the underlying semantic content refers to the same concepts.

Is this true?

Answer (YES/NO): NO